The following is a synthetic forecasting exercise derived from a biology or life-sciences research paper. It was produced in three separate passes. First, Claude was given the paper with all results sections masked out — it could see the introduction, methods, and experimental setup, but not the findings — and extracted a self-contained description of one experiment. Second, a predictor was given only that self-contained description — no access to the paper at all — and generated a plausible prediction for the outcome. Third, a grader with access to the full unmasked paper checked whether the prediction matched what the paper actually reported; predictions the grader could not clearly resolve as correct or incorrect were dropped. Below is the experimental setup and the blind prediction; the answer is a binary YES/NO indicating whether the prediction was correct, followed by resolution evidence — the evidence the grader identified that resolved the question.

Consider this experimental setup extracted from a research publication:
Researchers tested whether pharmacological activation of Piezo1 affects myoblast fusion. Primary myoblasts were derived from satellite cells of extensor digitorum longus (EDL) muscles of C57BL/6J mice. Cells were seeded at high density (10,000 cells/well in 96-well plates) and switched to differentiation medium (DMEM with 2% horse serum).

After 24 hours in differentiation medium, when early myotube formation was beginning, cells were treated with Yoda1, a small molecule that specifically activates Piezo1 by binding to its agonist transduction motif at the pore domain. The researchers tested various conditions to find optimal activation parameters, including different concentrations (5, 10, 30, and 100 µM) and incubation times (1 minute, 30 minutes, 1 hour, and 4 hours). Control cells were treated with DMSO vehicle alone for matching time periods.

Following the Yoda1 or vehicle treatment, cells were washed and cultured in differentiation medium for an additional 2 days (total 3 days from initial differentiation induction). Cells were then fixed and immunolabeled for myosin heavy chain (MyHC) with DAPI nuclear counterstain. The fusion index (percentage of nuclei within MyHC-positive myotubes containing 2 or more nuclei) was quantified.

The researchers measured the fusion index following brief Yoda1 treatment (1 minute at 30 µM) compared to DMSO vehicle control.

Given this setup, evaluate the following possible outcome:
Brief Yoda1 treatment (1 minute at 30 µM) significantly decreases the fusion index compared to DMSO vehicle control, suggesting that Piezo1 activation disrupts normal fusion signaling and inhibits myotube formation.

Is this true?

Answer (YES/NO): NO